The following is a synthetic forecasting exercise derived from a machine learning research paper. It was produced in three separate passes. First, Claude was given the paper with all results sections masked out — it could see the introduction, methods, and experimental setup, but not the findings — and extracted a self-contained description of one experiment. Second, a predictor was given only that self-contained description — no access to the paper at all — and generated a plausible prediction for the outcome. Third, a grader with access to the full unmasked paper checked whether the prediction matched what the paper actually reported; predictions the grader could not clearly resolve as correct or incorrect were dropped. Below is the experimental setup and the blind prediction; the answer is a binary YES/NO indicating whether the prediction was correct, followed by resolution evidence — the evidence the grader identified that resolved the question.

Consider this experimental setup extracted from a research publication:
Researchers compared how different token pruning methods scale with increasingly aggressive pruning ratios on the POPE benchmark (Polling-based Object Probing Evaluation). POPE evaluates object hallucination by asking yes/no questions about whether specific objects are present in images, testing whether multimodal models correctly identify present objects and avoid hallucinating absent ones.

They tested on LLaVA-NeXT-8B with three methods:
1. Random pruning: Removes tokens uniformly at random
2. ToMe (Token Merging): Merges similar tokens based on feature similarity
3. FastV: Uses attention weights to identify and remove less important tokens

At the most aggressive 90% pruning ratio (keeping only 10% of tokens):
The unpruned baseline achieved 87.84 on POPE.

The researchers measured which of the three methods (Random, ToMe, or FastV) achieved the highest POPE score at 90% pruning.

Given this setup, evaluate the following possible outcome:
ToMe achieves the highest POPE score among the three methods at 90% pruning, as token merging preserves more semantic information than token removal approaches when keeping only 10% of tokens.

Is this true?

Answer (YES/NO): YES